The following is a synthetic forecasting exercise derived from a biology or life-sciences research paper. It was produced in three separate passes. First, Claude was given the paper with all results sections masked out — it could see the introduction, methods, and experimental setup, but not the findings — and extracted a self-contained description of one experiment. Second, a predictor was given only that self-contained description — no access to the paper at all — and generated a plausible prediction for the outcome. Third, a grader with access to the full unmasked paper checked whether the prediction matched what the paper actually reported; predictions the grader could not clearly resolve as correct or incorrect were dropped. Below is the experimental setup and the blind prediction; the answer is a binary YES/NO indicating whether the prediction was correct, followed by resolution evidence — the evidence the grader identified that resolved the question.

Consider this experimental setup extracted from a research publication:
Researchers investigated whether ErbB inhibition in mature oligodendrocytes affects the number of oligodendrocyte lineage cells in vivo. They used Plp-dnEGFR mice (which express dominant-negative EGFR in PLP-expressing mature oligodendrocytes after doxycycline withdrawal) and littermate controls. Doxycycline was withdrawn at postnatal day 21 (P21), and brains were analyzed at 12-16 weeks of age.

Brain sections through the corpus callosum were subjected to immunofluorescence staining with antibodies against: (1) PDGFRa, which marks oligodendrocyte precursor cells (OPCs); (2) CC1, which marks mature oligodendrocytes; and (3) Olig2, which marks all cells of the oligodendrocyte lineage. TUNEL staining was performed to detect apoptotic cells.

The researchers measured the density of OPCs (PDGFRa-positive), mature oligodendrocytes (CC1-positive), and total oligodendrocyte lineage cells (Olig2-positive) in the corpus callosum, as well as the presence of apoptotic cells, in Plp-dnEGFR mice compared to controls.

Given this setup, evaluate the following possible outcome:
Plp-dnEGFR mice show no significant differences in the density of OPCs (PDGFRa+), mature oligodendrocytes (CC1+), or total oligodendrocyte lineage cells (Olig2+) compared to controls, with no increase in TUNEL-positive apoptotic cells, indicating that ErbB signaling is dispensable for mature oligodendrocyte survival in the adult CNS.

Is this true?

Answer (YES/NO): YES